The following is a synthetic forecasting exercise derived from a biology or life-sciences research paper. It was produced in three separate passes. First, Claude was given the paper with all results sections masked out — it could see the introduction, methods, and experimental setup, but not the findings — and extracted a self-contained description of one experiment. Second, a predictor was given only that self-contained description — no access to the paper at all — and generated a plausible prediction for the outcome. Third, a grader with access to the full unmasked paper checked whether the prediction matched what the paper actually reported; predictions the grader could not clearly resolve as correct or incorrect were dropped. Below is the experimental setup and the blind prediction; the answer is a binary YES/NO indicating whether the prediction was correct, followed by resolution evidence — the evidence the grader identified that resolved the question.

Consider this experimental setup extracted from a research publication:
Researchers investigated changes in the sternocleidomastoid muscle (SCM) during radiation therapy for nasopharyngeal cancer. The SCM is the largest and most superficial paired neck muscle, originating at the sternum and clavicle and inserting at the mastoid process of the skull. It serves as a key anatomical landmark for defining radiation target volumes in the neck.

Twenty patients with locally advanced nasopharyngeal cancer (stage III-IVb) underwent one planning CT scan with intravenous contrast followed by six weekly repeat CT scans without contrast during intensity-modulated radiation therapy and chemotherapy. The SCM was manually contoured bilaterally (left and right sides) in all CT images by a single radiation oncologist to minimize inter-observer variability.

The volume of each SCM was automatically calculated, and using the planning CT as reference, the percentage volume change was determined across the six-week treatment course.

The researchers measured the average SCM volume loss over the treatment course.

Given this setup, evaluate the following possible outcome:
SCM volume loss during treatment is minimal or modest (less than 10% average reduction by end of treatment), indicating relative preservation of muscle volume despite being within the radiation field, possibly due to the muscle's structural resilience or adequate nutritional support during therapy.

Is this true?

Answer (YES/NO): YES